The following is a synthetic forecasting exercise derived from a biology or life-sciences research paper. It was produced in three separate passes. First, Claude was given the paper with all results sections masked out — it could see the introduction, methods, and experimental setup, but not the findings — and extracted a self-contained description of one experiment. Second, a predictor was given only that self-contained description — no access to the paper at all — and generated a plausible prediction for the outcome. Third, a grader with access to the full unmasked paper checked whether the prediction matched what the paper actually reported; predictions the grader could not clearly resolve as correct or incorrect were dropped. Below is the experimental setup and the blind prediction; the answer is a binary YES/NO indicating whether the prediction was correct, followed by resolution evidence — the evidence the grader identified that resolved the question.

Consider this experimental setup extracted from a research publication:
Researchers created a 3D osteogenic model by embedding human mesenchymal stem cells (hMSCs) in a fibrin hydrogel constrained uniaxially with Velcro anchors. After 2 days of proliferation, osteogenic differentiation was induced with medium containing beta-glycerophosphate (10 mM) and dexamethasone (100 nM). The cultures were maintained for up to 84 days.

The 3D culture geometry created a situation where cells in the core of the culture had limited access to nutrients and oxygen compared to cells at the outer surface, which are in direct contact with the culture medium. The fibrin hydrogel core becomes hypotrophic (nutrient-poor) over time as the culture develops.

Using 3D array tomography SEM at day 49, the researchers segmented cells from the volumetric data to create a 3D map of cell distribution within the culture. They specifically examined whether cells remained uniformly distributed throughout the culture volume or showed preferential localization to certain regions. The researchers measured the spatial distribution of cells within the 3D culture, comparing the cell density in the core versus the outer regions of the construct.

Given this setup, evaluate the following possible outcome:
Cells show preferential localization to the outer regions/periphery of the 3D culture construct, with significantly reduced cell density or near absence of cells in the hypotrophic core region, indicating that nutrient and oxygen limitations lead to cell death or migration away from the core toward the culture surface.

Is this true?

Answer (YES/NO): NO